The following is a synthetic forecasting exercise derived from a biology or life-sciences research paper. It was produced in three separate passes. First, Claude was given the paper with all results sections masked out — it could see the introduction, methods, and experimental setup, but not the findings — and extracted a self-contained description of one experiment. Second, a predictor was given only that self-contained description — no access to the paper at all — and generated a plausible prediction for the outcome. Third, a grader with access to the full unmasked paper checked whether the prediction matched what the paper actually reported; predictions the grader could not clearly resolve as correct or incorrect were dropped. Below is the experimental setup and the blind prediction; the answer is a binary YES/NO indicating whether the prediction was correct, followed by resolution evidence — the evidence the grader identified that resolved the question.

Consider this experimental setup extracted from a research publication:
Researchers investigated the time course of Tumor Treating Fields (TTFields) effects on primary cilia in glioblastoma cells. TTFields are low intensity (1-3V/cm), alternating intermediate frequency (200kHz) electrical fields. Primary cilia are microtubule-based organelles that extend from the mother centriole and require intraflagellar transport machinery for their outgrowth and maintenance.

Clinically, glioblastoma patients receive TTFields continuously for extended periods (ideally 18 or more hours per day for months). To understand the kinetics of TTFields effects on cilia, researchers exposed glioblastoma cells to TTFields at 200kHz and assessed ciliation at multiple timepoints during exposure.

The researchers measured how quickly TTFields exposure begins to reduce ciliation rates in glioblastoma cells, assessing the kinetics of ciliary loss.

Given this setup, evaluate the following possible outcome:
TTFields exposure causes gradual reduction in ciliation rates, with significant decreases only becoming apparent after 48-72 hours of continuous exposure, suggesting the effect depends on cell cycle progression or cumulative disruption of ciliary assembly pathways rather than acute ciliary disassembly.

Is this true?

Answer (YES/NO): NO